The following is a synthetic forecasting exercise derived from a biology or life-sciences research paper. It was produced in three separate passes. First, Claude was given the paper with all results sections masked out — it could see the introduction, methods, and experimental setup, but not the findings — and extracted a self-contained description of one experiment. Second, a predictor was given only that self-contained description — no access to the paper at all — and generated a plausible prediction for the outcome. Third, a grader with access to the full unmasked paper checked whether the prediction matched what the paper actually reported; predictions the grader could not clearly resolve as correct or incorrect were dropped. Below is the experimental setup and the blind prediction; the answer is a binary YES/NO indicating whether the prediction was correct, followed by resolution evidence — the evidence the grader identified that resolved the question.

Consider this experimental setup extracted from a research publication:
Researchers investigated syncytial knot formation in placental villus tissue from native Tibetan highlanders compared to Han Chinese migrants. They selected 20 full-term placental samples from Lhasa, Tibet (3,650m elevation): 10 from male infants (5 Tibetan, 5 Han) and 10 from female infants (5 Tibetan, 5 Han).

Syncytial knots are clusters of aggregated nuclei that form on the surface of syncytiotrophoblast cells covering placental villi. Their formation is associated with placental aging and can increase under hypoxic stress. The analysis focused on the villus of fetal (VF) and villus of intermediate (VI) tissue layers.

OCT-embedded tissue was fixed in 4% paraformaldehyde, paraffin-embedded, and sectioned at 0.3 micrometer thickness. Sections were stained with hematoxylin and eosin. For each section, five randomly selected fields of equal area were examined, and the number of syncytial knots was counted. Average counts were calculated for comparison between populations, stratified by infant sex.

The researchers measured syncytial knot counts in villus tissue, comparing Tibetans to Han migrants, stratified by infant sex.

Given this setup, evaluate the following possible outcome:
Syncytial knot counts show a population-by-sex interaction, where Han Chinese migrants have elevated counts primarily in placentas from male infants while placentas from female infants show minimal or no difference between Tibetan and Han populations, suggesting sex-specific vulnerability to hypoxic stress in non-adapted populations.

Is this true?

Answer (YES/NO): YES